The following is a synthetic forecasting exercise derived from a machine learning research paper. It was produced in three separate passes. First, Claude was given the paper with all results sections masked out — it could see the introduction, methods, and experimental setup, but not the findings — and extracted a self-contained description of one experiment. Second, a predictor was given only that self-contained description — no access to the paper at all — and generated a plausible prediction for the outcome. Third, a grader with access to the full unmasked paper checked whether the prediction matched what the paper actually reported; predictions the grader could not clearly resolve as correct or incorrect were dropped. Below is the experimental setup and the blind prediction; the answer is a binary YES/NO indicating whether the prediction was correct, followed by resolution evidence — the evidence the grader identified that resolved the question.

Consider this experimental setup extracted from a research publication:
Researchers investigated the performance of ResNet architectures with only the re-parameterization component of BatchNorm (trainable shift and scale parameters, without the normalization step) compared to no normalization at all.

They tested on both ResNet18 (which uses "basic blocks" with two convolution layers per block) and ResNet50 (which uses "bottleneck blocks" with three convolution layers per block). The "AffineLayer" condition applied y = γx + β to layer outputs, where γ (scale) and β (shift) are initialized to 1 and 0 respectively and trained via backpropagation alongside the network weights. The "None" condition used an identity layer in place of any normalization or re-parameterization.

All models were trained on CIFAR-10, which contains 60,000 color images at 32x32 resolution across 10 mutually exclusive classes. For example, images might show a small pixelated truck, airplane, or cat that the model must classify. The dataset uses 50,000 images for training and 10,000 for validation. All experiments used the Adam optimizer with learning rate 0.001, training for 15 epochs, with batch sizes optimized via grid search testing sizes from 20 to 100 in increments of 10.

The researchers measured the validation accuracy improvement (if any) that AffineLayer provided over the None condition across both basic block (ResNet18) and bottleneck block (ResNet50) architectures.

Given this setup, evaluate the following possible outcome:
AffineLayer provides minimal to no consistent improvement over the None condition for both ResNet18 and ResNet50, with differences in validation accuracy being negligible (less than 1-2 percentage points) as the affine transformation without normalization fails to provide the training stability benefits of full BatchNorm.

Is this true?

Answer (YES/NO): YES